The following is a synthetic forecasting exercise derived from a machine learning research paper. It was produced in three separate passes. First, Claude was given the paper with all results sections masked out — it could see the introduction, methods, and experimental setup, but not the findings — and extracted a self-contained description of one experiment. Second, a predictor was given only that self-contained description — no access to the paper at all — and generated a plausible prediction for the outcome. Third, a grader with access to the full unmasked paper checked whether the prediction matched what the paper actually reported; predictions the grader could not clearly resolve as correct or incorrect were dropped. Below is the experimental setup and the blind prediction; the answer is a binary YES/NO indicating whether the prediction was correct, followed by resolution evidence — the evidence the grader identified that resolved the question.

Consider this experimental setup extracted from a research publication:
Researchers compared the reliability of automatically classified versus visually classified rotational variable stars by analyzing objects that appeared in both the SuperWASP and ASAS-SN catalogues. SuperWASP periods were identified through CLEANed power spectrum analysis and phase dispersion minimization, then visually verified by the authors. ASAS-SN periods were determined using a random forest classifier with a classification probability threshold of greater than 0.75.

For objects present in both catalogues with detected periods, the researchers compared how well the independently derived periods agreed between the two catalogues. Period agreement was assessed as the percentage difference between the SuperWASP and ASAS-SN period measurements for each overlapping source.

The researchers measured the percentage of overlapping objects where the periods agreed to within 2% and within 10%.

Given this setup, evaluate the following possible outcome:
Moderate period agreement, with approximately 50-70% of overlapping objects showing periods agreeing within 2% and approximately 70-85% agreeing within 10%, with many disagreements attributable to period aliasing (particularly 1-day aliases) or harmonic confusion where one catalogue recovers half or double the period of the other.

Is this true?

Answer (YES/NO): NO